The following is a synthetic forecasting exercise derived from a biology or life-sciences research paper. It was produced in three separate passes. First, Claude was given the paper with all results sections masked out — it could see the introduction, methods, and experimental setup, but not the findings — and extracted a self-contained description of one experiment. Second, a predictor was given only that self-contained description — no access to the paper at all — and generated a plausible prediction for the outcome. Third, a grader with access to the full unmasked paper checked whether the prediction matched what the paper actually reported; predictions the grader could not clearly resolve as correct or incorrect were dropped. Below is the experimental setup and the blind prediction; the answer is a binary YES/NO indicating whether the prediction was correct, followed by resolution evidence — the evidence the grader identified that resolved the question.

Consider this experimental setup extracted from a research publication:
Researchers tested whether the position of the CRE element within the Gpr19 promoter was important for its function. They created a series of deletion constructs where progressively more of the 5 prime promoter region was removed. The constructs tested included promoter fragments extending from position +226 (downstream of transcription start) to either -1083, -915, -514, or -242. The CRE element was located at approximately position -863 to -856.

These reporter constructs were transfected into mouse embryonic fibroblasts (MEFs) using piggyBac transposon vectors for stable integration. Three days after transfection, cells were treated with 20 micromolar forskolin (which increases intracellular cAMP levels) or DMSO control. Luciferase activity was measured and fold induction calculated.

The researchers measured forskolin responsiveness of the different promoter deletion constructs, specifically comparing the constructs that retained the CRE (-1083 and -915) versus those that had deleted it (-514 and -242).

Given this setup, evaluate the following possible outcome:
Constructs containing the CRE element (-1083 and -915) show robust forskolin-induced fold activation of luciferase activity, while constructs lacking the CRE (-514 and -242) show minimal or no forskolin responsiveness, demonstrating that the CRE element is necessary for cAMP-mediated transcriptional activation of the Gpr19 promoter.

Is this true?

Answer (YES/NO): YES